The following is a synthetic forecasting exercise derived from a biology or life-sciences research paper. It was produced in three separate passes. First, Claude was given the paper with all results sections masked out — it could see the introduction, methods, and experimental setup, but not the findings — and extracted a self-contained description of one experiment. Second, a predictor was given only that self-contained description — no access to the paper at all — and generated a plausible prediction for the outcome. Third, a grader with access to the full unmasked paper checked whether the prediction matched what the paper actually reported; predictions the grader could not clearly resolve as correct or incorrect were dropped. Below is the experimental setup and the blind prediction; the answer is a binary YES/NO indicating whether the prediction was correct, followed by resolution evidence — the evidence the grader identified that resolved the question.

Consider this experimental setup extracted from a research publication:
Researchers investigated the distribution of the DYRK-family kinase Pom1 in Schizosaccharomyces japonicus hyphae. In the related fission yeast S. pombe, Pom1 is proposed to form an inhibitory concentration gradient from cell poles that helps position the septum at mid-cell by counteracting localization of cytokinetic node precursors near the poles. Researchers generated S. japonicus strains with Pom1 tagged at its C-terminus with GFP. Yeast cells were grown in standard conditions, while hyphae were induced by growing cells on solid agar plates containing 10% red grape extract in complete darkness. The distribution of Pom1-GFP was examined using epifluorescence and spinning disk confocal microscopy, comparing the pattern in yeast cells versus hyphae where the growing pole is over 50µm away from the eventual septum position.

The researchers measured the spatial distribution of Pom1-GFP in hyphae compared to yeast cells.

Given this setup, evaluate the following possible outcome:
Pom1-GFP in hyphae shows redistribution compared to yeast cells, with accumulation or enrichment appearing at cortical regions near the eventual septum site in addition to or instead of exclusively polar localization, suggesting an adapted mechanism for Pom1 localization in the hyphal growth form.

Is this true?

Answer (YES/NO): NO